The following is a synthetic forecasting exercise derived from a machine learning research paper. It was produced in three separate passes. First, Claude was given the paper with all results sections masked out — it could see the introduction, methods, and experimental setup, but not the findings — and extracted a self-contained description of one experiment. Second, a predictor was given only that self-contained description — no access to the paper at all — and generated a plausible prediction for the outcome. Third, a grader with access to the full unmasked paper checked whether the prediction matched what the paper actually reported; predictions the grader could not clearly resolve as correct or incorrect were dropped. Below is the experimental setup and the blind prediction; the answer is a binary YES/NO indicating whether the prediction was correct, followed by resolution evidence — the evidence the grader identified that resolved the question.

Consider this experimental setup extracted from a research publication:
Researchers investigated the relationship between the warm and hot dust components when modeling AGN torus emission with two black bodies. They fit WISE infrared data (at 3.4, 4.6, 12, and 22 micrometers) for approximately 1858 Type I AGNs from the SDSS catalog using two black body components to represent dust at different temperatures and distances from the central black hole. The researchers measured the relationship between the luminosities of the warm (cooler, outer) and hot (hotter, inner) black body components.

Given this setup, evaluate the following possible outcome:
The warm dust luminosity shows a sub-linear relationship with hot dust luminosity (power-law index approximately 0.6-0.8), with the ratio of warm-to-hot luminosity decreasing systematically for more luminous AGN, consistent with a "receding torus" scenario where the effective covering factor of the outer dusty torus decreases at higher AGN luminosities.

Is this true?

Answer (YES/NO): NO